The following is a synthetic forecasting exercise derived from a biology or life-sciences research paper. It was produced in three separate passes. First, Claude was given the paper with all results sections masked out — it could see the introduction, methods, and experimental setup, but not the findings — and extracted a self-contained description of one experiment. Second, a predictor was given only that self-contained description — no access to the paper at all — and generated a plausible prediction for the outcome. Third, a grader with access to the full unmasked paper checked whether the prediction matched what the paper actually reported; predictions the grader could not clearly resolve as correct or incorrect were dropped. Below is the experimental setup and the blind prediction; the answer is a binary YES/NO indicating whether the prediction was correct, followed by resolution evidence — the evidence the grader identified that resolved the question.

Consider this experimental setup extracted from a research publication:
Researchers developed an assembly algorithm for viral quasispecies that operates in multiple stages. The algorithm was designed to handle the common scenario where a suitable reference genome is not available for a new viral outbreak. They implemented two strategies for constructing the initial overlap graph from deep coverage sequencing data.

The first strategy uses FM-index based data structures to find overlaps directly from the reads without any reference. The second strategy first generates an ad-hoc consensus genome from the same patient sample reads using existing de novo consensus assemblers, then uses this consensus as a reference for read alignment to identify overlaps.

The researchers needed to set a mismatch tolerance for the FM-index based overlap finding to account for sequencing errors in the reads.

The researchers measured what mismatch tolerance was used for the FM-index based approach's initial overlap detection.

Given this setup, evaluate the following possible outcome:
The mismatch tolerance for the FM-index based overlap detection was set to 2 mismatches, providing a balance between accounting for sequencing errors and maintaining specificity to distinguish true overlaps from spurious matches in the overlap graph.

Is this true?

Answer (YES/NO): NO